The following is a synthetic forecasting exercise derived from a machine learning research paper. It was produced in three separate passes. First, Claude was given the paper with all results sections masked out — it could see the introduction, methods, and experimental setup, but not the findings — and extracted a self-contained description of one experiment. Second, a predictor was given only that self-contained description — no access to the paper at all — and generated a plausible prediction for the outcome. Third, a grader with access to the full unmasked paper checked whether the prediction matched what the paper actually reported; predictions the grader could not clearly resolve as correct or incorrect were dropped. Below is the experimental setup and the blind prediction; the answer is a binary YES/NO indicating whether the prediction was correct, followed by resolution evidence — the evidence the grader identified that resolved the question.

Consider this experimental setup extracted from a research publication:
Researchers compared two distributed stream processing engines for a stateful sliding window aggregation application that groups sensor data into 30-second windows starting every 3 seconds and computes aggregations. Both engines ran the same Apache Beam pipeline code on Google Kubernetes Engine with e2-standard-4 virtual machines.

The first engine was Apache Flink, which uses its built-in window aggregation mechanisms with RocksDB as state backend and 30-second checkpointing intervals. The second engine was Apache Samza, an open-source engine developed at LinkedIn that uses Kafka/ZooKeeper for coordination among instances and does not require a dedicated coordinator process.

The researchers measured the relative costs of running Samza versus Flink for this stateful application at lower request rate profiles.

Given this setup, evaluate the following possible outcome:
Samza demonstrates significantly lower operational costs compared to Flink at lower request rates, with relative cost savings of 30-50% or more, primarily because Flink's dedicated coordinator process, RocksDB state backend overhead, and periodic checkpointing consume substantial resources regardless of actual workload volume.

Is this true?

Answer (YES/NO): NO